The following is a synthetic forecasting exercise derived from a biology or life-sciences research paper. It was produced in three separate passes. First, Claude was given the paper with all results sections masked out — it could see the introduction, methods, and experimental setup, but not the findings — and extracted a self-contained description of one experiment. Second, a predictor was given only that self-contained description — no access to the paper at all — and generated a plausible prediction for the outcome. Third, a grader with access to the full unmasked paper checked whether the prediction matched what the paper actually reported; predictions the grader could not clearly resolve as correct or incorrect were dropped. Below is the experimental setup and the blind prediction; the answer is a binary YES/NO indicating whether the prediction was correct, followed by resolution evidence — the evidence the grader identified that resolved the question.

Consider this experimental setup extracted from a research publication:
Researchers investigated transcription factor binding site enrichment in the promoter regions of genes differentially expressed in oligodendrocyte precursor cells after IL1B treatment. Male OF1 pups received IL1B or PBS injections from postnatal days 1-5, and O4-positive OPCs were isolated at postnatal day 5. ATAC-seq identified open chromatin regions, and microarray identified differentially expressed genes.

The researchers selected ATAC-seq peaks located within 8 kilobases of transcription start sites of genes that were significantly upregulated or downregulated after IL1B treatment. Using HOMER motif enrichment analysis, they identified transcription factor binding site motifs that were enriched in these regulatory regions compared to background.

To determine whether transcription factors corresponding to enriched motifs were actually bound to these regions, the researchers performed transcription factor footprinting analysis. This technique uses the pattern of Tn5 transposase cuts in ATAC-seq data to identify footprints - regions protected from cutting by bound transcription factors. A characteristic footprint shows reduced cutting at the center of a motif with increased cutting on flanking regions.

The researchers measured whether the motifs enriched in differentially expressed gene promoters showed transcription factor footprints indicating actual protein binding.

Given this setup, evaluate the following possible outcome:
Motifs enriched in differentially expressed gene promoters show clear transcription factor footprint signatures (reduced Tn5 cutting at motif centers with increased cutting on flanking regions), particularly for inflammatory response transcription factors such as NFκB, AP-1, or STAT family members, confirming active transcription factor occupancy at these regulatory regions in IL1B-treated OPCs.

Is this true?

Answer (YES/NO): YES